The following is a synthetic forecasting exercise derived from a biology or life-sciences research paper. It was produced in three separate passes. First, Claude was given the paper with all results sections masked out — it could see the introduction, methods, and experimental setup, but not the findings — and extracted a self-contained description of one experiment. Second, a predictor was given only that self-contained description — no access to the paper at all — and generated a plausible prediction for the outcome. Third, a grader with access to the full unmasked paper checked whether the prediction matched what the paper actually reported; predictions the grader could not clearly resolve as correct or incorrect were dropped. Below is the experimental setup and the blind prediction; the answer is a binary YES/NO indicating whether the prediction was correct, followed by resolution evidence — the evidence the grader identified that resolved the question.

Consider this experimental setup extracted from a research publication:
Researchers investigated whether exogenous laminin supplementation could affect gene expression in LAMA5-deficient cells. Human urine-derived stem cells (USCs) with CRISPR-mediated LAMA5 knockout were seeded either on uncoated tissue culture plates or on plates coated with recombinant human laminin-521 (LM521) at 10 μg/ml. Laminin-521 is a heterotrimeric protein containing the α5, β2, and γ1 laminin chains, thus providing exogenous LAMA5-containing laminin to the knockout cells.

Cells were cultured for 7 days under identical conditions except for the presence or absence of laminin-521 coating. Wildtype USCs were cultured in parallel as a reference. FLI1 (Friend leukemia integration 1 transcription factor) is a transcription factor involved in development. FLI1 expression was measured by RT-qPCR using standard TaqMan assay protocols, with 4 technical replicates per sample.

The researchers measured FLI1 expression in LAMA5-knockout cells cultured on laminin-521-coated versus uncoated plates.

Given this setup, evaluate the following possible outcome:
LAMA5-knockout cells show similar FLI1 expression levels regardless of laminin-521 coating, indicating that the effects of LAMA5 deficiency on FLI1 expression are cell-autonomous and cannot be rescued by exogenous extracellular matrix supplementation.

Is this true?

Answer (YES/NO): NO